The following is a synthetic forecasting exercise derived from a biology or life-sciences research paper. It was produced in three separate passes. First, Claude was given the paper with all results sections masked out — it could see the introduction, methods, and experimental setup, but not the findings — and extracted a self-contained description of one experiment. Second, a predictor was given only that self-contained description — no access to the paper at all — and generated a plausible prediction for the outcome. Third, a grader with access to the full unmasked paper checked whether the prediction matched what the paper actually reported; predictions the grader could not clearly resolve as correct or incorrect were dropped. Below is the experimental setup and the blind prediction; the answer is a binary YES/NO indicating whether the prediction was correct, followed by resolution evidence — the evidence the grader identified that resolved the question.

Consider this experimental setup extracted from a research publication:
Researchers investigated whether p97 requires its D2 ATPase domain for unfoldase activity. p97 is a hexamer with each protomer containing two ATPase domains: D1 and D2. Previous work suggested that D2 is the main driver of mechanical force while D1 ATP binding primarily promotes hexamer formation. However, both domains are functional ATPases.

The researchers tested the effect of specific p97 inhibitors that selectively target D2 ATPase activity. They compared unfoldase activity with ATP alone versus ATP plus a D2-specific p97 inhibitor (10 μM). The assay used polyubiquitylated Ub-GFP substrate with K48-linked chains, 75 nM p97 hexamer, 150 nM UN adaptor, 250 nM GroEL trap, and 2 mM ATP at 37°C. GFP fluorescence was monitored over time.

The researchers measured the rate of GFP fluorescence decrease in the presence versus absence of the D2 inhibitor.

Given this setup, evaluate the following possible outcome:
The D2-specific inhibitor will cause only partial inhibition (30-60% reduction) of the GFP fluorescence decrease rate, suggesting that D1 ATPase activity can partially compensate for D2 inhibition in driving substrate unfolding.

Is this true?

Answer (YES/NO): NO